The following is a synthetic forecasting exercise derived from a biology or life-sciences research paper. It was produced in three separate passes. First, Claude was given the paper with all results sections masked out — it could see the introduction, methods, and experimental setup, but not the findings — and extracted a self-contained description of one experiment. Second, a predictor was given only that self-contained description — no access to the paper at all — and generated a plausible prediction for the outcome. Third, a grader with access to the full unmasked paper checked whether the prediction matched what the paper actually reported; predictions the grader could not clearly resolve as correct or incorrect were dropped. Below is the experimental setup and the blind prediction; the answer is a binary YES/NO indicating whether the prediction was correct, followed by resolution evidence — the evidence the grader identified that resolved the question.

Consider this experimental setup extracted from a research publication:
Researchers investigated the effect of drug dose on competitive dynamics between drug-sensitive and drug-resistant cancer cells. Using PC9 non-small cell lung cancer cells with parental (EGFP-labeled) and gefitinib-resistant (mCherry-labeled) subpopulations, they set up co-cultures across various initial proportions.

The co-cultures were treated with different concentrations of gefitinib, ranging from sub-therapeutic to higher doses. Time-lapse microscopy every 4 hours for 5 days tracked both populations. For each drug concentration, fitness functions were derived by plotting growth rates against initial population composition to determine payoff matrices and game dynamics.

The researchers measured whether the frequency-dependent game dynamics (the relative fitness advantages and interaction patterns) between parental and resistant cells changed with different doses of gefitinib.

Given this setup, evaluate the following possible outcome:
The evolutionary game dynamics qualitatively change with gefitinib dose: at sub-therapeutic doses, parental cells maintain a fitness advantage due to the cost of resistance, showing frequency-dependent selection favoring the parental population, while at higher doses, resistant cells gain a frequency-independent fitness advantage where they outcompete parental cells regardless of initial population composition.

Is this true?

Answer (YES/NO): NO